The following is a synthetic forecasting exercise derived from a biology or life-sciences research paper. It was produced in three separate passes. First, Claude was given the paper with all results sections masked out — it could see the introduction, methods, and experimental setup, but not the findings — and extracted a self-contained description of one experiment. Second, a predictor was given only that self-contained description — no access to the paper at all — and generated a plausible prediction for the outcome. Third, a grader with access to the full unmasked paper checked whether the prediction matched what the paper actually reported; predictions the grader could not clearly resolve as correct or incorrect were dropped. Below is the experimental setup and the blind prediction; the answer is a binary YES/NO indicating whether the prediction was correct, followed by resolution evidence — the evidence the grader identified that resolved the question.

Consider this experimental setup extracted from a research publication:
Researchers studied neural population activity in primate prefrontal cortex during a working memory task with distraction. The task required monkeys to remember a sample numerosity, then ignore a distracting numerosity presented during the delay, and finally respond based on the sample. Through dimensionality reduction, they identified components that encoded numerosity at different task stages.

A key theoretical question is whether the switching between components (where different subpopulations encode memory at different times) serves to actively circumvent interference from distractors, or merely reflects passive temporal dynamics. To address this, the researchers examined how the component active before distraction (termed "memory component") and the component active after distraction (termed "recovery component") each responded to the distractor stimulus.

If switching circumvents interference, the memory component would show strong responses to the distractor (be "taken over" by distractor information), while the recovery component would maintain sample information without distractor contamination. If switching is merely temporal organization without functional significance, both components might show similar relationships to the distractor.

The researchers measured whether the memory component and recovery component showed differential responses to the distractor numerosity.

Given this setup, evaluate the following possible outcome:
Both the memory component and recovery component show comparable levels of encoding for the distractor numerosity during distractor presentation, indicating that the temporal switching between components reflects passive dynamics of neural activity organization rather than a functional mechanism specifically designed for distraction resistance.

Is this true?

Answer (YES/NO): NO